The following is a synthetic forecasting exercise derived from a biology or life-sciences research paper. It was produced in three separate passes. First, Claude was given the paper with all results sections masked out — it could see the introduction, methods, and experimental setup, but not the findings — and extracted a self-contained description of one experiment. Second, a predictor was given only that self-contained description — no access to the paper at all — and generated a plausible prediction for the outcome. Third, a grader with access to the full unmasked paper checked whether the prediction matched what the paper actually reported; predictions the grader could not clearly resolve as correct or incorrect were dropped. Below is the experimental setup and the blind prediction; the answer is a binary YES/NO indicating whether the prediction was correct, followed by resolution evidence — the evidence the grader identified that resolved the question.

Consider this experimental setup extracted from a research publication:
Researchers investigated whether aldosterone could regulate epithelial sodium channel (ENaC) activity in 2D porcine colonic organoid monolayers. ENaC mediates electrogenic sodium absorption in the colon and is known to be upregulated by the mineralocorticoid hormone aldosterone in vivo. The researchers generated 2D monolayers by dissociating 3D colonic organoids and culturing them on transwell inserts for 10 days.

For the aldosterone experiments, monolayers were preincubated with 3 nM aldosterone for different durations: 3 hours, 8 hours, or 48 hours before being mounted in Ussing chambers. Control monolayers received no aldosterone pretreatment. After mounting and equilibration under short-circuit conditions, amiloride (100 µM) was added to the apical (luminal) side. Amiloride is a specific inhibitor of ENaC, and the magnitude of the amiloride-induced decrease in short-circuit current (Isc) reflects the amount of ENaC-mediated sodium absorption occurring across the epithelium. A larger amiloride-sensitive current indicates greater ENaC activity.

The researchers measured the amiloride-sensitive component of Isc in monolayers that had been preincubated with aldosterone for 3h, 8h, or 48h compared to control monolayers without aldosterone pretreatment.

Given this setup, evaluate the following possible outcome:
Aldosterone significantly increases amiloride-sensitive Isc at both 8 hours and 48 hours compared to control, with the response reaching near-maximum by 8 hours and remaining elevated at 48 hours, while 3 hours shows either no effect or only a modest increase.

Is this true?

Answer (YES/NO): NO